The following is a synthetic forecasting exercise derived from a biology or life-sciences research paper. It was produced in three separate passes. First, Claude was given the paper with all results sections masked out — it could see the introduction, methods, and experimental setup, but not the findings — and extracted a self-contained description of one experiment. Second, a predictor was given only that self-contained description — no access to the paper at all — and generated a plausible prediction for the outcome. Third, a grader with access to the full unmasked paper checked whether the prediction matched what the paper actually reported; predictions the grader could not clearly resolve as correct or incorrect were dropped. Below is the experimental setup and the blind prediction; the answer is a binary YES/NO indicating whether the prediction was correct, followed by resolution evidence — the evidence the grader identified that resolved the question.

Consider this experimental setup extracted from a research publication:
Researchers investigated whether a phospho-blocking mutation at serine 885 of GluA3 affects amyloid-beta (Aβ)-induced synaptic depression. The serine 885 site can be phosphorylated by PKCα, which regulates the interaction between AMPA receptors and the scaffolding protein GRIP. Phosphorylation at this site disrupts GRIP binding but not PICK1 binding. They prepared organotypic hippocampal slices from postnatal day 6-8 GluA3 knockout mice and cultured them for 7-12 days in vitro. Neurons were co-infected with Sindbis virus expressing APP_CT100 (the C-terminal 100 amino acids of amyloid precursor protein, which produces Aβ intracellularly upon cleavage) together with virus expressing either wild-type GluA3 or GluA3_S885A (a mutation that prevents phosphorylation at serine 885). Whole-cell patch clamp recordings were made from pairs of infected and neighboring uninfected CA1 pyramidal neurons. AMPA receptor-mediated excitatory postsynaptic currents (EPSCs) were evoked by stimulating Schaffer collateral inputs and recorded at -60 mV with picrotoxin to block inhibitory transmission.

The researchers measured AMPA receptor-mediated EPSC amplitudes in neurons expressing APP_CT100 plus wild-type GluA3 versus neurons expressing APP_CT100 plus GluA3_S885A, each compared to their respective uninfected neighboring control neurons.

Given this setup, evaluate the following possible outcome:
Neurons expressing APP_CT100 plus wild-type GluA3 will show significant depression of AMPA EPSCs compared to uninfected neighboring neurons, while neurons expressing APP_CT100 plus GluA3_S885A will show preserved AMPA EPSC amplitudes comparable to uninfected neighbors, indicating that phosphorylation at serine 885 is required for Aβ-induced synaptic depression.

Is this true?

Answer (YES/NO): NO